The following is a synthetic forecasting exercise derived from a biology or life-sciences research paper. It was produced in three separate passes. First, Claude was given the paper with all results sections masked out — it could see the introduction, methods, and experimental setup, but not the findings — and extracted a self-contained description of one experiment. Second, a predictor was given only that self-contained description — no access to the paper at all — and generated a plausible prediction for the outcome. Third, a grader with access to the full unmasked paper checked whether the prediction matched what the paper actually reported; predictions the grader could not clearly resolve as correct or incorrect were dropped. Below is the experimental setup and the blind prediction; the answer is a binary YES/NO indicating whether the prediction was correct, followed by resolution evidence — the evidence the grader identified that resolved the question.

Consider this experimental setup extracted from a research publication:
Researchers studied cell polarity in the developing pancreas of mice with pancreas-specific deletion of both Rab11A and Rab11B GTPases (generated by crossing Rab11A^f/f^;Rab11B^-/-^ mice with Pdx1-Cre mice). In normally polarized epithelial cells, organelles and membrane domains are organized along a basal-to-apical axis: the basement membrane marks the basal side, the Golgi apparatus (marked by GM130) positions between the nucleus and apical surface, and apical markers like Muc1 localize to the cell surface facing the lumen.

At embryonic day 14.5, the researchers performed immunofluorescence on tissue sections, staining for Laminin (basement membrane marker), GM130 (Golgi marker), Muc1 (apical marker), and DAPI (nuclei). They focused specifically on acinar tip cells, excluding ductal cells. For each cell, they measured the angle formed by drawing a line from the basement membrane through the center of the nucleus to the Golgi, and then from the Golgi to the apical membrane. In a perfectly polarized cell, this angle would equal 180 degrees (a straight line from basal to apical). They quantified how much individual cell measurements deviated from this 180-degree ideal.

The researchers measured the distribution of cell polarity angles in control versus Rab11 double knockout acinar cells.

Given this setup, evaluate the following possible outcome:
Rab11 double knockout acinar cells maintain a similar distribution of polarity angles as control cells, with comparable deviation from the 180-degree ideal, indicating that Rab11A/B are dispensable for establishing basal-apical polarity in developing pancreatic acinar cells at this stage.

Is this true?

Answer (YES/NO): NO